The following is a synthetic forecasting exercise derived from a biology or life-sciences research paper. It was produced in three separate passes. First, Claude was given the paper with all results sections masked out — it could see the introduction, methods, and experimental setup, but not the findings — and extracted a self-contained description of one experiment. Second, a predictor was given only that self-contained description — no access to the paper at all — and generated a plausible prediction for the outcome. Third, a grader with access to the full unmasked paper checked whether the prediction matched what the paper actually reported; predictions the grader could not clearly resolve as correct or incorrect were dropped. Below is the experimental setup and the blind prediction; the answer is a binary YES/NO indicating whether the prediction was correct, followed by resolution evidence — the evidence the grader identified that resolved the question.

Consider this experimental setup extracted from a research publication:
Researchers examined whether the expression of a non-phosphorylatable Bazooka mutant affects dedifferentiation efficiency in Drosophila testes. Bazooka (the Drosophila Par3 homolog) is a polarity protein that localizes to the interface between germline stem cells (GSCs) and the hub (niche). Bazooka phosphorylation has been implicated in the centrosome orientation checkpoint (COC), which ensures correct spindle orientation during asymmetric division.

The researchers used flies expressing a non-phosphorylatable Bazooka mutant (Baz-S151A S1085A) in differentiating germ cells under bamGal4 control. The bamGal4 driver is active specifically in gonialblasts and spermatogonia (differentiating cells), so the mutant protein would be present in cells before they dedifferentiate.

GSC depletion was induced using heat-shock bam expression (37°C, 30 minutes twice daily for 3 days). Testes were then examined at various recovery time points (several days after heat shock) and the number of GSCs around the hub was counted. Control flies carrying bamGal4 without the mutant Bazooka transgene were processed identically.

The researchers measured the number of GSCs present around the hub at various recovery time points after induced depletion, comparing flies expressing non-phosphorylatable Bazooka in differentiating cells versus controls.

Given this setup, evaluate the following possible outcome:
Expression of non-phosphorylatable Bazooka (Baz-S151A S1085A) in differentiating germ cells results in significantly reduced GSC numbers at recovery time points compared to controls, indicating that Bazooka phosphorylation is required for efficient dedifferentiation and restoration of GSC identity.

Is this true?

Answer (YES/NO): YES